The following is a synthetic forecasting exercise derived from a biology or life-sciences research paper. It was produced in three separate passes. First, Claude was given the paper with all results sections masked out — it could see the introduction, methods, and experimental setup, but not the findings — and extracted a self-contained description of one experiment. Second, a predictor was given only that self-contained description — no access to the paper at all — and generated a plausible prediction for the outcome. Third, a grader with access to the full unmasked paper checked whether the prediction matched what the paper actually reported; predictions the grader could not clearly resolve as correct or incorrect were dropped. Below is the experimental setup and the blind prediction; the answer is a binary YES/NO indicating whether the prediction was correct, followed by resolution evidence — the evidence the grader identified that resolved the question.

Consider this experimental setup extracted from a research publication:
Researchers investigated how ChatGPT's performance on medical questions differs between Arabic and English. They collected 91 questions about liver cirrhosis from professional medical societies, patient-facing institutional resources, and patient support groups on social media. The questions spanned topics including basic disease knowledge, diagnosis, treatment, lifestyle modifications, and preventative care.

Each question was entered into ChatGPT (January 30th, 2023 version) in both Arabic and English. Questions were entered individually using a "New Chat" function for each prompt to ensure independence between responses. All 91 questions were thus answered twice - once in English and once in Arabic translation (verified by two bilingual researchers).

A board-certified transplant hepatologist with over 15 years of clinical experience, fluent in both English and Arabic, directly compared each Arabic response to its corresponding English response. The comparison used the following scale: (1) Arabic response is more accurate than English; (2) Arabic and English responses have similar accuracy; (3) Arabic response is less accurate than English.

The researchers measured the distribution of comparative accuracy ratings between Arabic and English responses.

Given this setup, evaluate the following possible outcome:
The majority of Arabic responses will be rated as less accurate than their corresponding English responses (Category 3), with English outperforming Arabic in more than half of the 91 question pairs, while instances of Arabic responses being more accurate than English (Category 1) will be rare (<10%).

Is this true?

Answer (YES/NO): NO